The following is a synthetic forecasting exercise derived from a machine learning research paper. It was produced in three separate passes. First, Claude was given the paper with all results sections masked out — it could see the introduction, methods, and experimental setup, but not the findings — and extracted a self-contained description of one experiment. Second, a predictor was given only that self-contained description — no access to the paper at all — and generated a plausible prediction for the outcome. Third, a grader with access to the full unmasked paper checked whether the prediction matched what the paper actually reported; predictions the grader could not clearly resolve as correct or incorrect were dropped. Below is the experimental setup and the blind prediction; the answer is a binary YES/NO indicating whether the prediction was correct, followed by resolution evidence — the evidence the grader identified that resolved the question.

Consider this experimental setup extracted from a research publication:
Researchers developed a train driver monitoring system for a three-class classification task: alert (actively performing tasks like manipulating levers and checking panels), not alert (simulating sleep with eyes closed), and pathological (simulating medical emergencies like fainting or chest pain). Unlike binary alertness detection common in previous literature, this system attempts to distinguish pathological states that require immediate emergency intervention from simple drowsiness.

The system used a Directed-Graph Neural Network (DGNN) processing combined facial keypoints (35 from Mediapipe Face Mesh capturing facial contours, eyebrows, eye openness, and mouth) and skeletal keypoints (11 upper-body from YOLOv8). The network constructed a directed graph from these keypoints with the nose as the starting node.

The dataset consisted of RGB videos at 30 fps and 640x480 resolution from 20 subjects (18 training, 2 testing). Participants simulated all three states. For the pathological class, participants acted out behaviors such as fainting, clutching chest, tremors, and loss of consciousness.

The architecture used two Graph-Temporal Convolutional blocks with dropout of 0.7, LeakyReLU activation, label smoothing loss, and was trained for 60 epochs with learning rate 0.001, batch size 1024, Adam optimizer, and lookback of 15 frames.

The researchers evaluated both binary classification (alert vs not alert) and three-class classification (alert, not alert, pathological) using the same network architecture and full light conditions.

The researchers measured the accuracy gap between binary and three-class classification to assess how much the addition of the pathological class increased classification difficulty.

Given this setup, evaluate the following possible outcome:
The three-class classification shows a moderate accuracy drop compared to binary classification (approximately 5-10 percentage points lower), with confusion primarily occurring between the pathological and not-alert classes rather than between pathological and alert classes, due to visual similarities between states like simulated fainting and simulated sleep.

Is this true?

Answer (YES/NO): NO